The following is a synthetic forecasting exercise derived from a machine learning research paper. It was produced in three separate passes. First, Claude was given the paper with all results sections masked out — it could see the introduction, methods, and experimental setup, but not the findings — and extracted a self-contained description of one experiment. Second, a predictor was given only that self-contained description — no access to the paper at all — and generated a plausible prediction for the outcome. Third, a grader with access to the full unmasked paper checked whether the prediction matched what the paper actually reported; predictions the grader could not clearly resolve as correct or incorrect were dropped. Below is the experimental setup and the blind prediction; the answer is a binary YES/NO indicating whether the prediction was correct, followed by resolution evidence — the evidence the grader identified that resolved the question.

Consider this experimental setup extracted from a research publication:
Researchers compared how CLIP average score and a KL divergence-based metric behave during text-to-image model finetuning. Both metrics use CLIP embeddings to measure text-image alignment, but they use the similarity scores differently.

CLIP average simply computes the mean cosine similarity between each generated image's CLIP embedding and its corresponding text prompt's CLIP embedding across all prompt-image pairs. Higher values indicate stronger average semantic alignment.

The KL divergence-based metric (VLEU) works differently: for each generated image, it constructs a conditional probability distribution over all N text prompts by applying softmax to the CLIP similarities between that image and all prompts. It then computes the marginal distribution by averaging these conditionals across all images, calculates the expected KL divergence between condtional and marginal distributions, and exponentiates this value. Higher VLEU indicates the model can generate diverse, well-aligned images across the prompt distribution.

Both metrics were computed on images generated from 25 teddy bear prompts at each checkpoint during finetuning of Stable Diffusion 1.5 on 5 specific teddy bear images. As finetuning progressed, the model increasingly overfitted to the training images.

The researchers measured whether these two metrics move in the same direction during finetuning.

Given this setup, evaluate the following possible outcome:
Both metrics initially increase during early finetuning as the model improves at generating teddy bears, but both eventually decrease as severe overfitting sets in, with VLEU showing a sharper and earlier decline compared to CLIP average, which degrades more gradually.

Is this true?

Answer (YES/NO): NO